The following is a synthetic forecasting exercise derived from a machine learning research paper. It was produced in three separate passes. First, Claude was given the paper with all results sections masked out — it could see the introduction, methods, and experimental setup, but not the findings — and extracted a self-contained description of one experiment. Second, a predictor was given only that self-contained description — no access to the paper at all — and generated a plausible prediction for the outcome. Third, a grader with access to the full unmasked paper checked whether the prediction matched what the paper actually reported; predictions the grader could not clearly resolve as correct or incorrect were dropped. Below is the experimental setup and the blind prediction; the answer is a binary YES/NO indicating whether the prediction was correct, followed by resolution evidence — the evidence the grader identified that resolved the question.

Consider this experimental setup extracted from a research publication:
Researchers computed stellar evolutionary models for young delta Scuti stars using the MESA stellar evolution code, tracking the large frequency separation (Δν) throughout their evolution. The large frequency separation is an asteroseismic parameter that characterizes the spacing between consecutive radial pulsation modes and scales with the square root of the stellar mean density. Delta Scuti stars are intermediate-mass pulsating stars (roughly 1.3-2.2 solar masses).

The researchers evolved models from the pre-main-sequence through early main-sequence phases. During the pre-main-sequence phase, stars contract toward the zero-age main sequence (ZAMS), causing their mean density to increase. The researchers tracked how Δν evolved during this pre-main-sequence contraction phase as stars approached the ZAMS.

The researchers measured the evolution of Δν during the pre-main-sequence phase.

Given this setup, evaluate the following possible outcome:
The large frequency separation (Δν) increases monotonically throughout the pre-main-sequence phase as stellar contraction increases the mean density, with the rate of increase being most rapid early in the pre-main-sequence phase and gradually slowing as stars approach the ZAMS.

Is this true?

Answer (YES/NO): NO